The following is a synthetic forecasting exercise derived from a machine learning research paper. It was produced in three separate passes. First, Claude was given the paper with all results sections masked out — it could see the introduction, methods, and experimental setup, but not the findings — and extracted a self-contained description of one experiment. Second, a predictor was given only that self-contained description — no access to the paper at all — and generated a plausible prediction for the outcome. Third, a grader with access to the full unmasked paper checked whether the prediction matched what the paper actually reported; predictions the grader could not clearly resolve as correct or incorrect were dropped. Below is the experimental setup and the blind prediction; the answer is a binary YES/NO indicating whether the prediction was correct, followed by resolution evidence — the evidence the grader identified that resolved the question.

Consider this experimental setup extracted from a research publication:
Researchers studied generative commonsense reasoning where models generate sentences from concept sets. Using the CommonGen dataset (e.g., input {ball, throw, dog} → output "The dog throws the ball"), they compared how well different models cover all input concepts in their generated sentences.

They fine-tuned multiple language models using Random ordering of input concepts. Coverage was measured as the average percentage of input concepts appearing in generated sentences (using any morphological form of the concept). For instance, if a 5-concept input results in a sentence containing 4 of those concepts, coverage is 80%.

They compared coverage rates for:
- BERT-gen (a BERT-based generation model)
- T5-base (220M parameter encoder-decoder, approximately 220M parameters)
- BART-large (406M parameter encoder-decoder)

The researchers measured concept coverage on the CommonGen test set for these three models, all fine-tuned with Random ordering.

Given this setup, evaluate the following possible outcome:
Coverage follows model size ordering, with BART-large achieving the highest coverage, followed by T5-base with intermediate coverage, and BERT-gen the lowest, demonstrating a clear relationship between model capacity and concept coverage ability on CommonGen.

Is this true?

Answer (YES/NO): YES